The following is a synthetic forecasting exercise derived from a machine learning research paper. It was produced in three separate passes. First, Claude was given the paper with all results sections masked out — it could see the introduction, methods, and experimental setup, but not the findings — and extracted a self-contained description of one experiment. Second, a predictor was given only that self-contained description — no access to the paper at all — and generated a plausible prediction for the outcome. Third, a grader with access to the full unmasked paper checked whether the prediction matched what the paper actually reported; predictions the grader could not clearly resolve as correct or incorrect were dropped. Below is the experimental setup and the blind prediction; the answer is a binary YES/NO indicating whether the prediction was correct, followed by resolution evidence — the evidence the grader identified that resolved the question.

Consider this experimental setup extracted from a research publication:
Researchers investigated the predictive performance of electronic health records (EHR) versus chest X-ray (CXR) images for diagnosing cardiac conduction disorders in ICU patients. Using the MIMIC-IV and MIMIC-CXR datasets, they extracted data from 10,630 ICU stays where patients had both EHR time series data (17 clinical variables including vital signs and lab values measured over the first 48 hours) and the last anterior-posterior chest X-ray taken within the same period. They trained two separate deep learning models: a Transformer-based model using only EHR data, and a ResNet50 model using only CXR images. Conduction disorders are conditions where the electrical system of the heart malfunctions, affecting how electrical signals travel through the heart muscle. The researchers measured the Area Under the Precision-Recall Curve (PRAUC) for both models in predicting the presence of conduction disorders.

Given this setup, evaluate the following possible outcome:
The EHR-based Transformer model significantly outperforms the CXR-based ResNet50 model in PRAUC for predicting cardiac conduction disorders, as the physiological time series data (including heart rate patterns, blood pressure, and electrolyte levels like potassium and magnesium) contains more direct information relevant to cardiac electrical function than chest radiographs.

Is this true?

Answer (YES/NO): NO